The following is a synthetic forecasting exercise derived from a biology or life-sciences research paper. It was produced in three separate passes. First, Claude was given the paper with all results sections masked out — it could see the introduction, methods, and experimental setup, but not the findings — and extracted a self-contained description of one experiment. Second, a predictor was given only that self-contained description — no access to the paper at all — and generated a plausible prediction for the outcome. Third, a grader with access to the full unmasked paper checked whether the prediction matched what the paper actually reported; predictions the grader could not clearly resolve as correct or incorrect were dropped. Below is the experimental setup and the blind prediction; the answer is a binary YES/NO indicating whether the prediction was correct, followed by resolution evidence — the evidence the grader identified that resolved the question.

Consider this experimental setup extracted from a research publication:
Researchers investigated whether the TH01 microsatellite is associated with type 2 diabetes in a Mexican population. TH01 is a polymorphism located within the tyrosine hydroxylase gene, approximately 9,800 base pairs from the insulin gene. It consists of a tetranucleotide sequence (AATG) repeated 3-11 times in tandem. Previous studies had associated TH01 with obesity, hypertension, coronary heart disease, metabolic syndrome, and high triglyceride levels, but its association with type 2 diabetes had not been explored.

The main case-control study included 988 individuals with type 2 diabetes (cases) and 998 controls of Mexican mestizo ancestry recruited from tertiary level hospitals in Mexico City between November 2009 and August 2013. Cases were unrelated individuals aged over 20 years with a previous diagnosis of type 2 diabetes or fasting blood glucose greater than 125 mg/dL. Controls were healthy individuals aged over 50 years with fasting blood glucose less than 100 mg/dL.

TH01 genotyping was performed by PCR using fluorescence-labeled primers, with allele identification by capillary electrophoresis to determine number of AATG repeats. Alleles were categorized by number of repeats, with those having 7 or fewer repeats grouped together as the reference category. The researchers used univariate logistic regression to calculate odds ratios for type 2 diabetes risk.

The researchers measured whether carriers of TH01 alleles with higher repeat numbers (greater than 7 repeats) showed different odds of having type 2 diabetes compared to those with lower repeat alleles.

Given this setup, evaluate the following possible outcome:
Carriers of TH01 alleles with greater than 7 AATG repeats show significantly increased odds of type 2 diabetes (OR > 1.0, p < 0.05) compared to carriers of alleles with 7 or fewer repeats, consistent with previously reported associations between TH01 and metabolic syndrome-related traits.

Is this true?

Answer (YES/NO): NO